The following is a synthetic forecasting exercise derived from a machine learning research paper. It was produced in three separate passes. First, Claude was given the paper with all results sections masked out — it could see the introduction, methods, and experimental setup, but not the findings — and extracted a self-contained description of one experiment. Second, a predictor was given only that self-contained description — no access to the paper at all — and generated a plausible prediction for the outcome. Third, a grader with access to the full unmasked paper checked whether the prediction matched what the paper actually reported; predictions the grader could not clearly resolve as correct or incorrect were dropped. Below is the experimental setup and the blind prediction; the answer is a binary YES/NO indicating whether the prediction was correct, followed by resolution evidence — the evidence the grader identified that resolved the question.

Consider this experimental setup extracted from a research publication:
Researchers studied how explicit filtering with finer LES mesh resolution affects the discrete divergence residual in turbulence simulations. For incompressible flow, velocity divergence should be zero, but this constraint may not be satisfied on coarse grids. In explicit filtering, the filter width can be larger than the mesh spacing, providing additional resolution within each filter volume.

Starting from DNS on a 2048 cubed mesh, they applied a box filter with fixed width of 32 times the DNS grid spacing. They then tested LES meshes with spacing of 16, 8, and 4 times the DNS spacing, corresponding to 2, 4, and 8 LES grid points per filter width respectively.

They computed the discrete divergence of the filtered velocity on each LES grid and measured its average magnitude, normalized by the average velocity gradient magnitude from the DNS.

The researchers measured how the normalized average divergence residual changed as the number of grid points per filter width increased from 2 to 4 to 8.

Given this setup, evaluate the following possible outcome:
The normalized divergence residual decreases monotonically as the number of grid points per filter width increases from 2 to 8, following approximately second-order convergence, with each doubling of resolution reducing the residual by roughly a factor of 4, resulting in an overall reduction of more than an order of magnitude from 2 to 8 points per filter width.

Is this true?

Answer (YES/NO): NO